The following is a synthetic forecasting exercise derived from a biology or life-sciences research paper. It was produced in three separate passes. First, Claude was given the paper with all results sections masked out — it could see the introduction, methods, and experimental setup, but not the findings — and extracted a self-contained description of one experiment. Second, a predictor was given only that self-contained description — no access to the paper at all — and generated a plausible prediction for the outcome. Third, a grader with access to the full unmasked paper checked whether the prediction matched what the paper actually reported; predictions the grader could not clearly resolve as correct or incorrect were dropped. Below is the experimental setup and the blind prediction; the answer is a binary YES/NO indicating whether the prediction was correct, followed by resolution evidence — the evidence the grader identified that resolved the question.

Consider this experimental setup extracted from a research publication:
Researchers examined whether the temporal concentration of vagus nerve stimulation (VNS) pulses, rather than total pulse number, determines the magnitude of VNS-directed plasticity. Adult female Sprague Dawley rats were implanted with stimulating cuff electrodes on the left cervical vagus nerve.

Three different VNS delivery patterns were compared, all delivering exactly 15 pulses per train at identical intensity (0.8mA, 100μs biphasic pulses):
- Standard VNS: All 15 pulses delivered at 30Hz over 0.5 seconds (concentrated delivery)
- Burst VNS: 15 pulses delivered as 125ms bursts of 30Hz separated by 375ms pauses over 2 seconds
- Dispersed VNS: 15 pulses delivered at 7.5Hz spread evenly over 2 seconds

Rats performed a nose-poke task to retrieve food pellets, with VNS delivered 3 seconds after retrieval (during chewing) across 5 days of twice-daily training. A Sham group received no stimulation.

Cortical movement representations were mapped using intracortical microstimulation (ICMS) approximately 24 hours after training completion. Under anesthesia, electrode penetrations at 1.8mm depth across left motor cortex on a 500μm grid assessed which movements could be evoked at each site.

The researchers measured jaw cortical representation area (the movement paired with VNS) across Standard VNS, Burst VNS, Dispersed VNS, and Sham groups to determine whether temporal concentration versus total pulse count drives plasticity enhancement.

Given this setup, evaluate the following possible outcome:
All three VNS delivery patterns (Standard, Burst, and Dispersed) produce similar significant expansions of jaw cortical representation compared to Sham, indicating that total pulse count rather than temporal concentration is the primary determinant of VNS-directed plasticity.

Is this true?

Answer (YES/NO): NO